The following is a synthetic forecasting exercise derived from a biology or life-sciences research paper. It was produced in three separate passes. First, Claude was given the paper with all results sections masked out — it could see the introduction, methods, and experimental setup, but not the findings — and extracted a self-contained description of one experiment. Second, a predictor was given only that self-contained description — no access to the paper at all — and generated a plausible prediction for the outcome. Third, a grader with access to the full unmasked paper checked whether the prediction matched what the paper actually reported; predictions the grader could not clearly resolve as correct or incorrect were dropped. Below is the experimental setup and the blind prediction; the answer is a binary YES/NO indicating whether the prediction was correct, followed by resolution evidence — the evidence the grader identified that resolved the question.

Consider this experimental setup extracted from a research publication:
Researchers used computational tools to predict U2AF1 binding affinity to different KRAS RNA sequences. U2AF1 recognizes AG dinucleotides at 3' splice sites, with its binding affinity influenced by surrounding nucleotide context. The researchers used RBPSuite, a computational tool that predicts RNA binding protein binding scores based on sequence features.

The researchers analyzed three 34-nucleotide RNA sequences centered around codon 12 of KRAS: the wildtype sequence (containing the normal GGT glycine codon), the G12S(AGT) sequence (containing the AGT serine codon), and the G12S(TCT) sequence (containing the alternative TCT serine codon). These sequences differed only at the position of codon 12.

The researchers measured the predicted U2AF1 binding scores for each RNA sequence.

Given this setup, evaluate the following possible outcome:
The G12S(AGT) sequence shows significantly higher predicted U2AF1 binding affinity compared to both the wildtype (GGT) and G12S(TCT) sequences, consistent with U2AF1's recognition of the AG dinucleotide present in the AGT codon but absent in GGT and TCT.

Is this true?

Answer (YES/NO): YES